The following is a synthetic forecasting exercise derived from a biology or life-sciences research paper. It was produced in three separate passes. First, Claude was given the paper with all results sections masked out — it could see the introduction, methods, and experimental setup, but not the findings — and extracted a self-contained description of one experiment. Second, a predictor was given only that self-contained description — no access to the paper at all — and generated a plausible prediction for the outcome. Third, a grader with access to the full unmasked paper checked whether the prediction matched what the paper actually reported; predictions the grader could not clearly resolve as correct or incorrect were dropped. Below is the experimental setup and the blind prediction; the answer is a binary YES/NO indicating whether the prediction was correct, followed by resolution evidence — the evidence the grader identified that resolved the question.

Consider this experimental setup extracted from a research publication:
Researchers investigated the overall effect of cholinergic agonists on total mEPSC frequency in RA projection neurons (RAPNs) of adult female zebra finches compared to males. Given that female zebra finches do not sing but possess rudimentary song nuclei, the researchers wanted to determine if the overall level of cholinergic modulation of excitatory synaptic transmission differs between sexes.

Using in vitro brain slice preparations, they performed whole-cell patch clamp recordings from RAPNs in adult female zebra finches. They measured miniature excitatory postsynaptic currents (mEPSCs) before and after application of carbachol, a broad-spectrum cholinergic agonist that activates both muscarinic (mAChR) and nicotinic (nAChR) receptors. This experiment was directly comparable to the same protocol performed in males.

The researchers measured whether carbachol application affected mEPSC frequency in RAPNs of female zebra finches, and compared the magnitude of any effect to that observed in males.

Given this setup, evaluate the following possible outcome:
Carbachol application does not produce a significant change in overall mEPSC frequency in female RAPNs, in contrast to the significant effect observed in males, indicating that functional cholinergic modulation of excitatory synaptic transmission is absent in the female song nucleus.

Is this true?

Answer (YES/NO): NO